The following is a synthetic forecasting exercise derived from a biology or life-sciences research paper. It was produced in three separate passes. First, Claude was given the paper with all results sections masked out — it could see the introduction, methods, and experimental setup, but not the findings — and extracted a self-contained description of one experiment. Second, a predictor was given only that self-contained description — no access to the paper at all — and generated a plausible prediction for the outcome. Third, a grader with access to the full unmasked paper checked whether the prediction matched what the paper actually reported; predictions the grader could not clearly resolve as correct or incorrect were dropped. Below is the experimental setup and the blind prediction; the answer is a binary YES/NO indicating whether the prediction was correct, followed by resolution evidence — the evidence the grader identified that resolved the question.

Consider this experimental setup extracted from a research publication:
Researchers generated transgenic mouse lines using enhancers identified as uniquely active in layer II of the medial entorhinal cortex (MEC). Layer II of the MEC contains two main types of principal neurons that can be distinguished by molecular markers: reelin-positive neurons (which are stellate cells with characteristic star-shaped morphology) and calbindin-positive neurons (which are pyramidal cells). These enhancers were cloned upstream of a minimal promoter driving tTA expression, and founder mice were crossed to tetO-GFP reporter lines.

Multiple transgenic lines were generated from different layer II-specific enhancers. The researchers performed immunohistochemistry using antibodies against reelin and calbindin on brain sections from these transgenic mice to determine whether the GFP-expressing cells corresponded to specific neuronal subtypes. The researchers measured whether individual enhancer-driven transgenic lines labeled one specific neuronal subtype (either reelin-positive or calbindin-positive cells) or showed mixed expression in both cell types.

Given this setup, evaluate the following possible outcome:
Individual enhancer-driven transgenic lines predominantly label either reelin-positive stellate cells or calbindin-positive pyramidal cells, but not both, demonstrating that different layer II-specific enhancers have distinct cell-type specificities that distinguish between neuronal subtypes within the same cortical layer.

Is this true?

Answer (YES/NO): NO